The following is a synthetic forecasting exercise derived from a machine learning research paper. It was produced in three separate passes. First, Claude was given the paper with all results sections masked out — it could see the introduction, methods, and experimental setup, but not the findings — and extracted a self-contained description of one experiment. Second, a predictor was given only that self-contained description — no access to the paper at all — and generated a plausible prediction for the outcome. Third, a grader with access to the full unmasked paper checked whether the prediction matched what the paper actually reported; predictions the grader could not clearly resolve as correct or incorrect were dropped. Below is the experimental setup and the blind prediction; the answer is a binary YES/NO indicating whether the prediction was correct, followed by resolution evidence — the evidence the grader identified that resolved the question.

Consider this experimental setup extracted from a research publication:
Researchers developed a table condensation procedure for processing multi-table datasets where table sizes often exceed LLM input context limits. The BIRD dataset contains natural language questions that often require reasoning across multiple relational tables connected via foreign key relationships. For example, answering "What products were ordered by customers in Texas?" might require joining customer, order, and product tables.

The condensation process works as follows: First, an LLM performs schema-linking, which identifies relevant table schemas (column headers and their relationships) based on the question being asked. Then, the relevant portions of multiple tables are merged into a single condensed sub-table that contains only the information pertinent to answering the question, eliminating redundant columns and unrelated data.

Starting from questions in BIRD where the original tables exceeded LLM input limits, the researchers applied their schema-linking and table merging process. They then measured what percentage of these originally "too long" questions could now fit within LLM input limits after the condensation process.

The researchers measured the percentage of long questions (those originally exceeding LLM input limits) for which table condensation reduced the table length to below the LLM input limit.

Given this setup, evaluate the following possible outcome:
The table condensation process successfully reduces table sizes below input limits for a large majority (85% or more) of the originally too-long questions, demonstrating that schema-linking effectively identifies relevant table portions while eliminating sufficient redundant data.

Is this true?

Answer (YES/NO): NO